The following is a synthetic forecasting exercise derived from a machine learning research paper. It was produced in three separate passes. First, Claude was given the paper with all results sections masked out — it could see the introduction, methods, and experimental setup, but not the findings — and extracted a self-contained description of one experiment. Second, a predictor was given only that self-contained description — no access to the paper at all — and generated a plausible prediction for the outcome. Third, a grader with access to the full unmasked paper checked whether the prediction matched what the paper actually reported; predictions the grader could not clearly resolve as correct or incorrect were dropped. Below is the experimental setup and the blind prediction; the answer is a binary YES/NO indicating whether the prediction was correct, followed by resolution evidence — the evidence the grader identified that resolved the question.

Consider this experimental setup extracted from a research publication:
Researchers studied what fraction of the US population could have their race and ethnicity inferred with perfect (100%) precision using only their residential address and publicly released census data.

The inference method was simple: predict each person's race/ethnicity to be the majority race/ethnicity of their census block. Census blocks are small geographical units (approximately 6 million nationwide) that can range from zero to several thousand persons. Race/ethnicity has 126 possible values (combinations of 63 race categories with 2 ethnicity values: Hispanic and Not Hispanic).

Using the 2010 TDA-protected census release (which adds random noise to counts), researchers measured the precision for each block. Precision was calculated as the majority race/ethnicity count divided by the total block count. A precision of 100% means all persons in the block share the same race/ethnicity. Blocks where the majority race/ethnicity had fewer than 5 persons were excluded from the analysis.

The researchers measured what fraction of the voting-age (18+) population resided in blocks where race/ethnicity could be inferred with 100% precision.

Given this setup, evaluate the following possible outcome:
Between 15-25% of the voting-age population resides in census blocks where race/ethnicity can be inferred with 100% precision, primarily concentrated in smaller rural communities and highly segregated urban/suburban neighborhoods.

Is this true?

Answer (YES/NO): NO